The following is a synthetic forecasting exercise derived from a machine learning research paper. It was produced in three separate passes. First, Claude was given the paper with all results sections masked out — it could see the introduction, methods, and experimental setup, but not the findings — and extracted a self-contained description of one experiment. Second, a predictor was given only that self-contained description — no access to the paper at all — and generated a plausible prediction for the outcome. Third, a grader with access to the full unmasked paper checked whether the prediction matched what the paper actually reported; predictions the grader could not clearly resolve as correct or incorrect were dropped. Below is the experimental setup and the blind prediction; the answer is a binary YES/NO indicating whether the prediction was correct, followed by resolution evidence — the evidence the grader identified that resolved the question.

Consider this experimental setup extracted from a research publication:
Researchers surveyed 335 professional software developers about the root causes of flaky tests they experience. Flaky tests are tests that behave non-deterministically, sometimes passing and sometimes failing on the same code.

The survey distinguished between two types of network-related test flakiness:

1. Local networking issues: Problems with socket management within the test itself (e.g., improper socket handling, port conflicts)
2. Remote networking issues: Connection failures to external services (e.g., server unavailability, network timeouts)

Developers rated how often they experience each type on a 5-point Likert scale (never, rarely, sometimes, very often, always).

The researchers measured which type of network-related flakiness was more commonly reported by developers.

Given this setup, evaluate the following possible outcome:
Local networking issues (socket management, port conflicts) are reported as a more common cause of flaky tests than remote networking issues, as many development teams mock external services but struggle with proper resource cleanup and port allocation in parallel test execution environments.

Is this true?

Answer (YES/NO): NO